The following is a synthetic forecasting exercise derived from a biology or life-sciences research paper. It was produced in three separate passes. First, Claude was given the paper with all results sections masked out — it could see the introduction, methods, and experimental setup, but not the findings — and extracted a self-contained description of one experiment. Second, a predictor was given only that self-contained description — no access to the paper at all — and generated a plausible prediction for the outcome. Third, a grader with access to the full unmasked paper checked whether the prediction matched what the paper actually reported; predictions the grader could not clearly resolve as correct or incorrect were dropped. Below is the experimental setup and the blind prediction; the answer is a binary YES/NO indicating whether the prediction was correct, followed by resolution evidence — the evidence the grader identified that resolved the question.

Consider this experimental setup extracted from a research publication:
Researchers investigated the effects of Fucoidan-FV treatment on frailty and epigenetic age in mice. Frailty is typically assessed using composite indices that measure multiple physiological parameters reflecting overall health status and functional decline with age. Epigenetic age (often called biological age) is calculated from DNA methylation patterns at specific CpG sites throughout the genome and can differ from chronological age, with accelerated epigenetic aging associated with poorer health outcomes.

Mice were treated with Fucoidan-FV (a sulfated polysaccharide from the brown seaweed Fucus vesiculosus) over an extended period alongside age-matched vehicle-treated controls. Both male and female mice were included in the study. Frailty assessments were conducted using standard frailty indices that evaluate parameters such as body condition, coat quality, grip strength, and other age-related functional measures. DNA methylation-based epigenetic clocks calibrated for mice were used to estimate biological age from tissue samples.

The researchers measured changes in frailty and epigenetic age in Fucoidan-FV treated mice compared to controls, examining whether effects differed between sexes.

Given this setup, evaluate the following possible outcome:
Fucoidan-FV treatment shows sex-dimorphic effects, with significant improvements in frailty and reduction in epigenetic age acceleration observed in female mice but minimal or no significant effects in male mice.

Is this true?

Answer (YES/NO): NO